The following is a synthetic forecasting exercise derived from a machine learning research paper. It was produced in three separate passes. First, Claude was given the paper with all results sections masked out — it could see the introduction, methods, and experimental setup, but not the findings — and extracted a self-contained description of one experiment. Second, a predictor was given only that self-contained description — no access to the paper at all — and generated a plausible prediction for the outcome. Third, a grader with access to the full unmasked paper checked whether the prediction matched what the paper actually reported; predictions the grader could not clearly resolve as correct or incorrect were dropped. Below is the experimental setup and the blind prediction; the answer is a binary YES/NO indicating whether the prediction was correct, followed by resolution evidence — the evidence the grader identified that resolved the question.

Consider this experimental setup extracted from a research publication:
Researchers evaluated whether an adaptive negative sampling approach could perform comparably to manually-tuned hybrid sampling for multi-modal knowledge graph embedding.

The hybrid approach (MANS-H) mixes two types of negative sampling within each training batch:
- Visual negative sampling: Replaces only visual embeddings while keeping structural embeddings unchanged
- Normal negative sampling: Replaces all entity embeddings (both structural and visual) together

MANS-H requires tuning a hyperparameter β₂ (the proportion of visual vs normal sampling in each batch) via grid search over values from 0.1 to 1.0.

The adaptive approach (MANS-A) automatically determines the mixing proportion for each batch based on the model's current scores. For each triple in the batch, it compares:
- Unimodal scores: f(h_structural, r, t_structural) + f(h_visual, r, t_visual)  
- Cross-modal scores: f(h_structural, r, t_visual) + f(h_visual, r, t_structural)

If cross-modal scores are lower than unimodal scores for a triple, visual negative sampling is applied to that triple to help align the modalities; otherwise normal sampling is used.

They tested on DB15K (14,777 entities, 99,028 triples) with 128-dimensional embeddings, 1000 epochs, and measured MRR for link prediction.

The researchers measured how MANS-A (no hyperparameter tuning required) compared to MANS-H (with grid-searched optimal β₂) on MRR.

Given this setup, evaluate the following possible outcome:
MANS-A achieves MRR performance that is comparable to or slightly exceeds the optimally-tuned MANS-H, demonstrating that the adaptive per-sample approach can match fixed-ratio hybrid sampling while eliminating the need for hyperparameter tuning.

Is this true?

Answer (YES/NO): YES